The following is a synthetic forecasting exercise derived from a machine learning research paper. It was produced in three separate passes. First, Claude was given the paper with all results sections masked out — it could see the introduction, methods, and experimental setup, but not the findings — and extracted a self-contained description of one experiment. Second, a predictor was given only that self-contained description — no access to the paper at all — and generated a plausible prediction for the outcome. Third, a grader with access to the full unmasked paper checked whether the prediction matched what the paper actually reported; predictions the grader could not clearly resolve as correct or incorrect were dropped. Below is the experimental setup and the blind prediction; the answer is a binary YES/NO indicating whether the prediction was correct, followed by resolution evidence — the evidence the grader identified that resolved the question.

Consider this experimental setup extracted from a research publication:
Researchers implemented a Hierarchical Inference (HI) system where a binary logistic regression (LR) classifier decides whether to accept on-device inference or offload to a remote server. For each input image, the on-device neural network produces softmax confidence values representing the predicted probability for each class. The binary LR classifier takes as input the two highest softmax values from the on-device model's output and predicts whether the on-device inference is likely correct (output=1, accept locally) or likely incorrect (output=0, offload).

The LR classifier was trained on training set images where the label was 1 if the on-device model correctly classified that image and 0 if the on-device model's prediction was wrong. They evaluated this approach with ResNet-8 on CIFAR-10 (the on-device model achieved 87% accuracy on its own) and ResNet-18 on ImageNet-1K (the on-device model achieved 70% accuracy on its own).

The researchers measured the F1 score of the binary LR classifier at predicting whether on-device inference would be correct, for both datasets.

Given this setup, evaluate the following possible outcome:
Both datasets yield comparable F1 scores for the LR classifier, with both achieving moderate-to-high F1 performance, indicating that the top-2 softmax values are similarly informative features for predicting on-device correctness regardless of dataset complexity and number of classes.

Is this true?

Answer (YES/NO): YES